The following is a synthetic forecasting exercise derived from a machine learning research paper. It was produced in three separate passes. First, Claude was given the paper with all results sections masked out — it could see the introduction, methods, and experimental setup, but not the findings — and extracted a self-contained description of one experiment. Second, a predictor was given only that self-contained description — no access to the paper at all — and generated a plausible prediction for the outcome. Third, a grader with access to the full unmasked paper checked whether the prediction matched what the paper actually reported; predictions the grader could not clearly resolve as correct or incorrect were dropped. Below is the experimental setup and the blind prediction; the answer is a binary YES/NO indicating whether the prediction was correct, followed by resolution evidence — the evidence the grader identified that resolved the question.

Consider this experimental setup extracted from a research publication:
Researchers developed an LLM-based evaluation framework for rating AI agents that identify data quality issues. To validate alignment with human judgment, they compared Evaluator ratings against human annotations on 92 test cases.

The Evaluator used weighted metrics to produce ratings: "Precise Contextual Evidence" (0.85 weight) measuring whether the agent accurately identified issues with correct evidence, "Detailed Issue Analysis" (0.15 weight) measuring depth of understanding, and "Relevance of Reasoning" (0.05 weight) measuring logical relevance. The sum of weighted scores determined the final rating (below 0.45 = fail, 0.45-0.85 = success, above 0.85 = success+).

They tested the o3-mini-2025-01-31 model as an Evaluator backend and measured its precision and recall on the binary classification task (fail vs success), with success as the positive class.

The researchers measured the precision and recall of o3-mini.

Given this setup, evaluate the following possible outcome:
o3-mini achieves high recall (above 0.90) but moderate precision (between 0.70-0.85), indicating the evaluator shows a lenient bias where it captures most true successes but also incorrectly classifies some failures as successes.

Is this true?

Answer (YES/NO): NO